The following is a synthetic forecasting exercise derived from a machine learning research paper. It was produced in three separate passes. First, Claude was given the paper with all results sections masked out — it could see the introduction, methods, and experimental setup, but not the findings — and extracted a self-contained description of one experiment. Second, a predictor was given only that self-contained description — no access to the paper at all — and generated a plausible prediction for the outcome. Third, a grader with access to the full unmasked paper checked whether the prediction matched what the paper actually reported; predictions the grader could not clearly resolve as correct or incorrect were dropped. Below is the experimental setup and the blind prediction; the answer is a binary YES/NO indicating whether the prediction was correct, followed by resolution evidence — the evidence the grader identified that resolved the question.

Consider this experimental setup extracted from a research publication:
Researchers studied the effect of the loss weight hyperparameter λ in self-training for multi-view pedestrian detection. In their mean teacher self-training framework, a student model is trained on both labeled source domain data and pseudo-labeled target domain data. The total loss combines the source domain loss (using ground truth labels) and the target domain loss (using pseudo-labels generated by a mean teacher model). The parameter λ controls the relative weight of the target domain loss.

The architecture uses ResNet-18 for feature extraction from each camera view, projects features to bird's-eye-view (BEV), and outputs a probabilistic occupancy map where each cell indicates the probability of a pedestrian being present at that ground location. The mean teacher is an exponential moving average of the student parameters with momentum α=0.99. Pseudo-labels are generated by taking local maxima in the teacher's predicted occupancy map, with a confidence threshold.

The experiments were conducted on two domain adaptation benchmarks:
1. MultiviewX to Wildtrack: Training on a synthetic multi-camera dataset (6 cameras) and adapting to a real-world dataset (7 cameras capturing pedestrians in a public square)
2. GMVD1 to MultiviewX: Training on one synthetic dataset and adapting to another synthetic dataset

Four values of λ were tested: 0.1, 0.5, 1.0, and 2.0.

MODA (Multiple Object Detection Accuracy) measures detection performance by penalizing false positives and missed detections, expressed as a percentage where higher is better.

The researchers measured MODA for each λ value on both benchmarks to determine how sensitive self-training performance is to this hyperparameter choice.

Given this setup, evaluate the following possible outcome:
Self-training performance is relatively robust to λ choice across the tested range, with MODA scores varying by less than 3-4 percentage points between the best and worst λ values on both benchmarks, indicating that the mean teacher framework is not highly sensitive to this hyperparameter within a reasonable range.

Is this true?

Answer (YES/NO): NO